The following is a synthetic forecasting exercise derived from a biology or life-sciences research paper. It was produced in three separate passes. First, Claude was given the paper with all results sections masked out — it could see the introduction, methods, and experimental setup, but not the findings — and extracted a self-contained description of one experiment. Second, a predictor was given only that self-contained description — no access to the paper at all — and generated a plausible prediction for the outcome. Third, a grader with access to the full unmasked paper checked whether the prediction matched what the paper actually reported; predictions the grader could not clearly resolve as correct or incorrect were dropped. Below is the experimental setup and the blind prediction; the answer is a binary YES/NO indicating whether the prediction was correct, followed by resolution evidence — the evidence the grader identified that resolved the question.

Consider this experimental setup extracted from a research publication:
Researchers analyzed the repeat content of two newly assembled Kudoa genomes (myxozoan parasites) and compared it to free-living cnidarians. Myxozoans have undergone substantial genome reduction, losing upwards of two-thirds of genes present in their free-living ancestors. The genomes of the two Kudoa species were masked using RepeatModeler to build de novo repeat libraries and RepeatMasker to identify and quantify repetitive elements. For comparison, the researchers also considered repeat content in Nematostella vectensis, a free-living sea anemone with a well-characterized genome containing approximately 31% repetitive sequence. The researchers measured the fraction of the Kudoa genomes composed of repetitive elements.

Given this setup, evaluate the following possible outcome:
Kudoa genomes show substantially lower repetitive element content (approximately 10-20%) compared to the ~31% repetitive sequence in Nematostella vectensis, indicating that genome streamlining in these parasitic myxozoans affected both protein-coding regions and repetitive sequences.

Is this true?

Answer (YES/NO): NO